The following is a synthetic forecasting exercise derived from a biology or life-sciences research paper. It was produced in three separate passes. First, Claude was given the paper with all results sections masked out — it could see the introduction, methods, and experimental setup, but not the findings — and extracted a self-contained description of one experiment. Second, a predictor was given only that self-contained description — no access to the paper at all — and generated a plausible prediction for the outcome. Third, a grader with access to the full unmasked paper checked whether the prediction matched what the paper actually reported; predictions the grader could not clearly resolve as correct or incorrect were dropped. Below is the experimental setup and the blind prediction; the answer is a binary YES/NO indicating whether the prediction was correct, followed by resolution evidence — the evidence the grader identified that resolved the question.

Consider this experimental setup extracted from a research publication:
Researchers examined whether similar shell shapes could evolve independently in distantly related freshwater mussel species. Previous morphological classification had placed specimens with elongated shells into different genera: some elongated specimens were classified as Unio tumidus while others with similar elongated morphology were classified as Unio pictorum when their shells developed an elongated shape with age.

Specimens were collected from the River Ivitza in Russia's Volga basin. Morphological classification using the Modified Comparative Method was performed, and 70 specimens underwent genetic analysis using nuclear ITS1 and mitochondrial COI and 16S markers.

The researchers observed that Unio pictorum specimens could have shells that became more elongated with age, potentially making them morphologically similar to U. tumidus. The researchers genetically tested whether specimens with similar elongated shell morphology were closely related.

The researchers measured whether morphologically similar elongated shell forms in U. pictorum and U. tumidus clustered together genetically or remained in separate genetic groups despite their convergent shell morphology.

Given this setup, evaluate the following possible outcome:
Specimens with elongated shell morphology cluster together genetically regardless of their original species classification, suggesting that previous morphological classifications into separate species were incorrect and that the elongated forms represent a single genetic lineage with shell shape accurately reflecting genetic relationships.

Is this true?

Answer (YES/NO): NO